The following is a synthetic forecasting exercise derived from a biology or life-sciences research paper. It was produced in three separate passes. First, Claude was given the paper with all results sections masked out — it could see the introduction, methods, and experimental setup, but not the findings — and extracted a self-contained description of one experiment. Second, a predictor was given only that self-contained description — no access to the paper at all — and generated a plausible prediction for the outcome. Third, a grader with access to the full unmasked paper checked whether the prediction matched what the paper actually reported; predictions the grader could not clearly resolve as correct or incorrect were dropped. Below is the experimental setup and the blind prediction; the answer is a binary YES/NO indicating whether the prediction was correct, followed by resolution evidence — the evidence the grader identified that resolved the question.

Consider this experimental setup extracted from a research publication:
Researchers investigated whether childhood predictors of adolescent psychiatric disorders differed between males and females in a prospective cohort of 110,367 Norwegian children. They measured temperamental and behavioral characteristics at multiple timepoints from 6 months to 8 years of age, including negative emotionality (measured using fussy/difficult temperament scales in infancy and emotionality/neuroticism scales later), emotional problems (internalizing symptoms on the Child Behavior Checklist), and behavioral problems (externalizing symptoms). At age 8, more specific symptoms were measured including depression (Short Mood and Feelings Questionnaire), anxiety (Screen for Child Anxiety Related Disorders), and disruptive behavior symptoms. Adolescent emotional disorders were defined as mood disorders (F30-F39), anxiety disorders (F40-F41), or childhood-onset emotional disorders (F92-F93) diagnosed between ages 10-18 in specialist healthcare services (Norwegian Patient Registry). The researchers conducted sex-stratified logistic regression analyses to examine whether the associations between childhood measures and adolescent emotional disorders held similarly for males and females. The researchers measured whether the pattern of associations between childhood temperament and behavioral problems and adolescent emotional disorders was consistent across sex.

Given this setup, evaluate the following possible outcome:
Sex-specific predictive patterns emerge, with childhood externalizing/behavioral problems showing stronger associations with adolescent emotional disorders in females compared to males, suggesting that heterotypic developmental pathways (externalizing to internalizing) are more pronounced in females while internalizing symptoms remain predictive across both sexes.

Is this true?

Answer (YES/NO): NO